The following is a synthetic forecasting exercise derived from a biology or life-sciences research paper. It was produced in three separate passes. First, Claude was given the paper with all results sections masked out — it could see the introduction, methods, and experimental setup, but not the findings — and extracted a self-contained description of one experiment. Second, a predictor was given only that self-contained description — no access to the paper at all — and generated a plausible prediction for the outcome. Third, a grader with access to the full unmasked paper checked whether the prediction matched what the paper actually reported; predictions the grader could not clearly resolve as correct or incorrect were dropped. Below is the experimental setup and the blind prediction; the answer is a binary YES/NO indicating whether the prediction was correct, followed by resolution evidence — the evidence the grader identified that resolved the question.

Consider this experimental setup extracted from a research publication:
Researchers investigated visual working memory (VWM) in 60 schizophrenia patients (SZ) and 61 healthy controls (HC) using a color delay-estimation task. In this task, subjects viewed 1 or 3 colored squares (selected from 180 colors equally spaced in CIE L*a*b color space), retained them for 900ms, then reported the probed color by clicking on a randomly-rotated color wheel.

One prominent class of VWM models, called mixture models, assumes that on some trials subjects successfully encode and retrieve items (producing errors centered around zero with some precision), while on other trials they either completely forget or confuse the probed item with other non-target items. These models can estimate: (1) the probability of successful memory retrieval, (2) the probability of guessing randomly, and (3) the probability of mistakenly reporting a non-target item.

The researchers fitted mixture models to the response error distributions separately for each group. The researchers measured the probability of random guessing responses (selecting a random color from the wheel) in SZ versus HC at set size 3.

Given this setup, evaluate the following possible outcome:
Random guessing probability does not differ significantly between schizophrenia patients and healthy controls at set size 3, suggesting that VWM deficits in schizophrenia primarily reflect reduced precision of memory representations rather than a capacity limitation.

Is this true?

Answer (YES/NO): NO